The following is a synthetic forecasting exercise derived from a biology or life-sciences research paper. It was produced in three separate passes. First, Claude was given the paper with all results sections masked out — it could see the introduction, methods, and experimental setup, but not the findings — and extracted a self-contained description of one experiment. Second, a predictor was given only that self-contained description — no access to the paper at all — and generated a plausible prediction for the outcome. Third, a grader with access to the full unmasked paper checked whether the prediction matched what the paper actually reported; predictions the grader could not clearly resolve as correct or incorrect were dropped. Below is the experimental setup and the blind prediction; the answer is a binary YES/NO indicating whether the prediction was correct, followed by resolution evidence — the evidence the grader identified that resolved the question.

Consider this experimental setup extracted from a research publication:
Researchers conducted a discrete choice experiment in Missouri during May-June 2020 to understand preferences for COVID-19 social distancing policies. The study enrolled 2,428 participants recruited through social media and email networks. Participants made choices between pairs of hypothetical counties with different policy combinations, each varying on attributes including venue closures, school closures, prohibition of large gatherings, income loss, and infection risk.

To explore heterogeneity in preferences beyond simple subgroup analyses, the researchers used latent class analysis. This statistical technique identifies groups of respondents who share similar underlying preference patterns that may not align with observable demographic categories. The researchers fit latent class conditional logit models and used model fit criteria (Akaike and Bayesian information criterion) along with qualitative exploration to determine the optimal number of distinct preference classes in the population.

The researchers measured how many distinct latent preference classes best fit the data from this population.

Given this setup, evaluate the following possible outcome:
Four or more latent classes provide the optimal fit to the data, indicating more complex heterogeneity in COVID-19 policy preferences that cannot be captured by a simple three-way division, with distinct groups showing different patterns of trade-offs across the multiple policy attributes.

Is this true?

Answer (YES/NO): YES